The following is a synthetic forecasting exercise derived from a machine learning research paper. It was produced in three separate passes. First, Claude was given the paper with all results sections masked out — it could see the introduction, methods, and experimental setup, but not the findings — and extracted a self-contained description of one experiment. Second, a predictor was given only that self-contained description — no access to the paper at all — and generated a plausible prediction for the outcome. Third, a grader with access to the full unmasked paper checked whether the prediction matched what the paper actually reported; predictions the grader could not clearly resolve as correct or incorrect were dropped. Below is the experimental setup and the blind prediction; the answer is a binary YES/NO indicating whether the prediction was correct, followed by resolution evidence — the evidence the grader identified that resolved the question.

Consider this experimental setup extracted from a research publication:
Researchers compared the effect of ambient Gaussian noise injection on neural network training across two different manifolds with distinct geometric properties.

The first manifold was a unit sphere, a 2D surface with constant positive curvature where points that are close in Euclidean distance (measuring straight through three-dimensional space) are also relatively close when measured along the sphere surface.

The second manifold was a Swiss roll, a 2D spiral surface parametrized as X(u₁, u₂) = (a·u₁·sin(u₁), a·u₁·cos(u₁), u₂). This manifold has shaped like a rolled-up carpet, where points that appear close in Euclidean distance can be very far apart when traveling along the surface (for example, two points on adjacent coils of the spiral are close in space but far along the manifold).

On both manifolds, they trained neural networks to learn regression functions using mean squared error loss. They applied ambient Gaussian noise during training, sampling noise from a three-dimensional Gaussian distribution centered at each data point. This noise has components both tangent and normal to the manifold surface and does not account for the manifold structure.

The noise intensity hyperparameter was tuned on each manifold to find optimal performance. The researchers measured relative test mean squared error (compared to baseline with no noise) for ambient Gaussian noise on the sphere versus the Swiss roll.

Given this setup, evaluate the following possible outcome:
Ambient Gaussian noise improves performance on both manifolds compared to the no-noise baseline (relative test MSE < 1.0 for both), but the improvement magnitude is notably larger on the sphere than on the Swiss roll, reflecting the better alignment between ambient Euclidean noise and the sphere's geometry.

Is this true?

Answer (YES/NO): NO